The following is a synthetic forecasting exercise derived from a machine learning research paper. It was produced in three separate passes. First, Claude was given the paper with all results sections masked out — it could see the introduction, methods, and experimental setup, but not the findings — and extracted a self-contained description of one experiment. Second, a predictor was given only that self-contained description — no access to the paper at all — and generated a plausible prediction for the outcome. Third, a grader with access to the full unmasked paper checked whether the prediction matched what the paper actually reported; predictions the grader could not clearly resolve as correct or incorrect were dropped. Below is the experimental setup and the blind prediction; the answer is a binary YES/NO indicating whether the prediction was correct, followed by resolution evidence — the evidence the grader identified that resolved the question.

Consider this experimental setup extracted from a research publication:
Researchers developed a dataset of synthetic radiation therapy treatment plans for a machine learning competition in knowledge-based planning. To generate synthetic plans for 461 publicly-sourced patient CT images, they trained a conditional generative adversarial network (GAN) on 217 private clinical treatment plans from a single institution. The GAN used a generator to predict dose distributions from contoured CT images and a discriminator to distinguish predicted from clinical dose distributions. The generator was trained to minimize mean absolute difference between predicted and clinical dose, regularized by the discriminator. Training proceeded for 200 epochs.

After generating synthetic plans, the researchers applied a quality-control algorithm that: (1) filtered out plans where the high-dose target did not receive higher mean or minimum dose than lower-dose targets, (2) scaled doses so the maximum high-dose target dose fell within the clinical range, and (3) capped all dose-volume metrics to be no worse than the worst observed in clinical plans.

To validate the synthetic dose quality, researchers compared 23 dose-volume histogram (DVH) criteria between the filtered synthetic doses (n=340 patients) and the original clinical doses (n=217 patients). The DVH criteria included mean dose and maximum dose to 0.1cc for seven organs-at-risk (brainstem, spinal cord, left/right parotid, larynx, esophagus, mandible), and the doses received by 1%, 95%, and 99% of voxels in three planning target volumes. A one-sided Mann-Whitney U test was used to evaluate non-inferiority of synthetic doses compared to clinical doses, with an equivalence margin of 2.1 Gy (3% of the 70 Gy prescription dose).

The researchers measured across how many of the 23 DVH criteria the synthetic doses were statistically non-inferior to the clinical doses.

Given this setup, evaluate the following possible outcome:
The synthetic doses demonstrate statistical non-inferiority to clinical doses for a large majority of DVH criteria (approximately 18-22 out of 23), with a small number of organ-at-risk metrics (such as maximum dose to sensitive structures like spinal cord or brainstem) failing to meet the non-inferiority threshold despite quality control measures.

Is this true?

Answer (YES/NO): YES